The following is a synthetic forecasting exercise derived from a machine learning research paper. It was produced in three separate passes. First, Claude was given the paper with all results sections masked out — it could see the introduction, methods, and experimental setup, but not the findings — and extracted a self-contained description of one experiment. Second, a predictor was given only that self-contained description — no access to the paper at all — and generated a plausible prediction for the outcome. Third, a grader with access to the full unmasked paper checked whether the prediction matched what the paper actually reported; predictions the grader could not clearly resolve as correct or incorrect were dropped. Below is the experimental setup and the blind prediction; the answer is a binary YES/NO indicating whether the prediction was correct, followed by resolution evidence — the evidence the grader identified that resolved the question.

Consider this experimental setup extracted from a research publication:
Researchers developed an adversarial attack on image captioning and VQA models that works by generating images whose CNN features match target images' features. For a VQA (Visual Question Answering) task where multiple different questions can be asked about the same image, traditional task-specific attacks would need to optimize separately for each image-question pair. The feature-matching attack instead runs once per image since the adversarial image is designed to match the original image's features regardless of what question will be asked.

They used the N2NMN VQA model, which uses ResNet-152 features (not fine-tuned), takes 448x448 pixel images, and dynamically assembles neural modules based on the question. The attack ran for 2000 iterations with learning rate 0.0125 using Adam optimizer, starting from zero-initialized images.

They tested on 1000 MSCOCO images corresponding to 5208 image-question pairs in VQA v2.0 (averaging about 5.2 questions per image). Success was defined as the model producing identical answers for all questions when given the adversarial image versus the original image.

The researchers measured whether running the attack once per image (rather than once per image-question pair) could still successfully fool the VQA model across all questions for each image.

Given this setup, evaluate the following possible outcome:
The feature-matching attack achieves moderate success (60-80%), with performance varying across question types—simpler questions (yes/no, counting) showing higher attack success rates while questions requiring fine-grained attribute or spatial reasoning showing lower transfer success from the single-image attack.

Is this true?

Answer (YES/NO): NO